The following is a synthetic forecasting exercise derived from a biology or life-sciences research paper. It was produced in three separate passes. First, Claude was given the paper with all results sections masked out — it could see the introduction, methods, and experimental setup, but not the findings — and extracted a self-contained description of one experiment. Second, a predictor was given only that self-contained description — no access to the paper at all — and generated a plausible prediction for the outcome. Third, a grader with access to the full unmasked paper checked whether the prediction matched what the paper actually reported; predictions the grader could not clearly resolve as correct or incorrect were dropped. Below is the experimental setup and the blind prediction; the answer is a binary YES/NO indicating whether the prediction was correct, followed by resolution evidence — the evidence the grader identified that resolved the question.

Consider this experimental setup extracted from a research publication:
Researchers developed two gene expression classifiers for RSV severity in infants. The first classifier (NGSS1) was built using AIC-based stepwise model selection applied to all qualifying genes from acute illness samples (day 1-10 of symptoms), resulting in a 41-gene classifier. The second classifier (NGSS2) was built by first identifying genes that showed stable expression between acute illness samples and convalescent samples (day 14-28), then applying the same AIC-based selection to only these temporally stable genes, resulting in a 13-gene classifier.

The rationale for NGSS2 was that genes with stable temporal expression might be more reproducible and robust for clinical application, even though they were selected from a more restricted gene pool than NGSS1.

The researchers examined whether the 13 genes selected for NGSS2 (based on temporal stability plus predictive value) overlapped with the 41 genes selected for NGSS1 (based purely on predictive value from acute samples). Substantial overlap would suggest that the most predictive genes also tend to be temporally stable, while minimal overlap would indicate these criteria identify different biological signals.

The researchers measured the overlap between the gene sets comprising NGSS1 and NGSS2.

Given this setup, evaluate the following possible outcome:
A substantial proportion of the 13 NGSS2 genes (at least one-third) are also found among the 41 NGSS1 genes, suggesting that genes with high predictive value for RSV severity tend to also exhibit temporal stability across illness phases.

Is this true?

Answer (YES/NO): NO